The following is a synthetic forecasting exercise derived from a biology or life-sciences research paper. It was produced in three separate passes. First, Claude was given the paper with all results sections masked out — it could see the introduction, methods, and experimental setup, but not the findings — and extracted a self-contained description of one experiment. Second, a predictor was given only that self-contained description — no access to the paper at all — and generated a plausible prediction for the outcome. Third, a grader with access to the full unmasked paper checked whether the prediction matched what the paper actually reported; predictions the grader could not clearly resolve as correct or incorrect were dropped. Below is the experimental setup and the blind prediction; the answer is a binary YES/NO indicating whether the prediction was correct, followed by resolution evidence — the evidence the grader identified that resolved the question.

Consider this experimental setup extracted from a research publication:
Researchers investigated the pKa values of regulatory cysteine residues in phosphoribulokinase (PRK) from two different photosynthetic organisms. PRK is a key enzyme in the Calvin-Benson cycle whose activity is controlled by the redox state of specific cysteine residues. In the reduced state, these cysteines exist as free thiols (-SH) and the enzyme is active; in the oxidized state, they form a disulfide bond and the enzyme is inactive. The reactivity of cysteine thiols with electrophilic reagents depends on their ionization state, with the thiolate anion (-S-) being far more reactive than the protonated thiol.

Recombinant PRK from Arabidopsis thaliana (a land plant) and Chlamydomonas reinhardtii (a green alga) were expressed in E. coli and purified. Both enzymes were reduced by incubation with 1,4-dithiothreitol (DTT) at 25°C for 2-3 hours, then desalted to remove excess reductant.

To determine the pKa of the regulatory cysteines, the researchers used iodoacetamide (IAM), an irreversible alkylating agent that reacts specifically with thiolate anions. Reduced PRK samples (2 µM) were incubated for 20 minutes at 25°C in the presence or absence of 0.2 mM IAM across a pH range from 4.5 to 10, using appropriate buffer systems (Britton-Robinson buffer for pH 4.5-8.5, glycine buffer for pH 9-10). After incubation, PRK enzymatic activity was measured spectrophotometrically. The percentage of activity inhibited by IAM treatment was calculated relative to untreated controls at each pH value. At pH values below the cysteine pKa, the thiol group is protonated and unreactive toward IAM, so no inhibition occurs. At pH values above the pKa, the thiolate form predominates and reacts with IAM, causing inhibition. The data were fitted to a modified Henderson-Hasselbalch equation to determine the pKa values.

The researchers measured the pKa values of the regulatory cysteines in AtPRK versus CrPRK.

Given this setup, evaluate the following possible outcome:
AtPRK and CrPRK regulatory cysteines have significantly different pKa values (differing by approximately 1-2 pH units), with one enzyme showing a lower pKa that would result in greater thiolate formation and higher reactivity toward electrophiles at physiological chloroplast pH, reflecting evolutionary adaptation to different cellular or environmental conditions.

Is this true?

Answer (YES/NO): NO